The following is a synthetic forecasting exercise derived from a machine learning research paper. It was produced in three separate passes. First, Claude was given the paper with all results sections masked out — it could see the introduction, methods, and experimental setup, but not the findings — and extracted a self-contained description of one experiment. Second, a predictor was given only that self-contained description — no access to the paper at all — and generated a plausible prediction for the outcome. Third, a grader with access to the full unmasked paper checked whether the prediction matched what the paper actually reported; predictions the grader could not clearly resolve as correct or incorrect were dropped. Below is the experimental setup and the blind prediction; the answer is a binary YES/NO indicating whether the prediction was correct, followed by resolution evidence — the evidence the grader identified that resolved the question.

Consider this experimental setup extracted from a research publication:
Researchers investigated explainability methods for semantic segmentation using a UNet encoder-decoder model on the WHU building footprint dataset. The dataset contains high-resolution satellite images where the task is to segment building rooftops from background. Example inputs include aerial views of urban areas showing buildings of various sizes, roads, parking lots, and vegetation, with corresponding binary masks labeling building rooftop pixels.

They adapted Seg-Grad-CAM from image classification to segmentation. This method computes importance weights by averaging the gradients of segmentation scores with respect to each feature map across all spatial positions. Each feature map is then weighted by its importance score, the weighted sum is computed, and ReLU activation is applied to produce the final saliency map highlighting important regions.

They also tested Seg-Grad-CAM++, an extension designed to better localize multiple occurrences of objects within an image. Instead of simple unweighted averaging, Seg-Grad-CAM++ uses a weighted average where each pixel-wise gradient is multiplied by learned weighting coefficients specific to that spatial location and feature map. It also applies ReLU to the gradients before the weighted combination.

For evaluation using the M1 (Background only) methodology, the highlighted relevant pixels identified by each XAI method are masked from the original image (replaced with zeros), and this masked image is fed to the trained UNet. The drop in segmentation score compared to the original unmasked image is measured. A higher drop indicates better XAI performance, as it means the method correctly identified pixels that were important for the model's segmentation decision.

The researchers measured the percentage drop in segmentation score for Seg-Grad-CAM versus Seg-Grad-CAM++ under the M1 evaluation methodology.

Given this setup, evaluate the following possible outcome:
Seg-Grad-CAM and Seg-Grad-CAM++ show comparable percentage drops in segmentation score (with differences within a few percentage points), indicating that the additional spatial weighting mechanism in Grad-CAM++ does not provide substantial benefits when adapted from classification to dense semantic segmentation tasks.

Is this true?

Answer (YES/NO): NO